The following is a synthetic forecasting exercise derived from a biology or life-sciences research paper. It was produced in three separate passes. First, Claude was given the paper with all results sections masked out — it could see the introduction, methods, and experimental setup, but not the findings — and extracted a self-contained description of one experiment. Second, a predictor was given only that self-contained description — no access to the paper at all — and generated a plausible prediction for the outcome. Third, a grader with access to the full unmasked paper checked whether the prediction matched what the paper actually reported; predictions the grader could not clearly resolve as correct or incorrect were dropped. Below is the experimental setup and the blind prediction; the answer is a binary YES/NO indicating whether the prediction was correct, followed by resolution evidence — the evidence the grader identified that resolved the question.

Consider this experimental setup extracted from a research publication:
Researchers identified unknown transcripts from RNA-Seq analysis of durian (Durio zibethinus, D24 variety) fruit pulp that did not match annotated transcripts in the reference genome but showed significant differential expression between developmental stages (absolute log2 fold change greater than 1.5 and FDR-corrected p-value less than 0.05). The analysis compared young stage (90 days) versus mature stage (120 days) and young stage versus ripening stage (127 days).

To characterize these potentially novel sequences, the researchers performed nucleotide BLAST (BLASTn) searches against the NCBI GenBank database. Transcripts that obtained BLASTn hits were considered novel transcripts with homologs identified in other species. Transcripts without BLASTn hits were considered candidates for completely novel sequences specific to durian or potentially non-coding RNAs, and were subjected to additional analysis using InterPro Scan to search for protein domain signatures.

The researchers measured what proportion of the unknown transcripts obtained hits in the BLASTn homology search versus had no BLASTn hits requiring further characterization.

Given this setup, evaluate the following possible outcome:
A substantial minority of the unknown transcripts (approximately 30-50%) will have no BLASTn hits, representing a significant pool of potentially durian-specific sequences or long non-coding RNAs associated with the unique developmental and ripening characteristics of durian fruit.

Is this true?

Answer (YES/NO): YES